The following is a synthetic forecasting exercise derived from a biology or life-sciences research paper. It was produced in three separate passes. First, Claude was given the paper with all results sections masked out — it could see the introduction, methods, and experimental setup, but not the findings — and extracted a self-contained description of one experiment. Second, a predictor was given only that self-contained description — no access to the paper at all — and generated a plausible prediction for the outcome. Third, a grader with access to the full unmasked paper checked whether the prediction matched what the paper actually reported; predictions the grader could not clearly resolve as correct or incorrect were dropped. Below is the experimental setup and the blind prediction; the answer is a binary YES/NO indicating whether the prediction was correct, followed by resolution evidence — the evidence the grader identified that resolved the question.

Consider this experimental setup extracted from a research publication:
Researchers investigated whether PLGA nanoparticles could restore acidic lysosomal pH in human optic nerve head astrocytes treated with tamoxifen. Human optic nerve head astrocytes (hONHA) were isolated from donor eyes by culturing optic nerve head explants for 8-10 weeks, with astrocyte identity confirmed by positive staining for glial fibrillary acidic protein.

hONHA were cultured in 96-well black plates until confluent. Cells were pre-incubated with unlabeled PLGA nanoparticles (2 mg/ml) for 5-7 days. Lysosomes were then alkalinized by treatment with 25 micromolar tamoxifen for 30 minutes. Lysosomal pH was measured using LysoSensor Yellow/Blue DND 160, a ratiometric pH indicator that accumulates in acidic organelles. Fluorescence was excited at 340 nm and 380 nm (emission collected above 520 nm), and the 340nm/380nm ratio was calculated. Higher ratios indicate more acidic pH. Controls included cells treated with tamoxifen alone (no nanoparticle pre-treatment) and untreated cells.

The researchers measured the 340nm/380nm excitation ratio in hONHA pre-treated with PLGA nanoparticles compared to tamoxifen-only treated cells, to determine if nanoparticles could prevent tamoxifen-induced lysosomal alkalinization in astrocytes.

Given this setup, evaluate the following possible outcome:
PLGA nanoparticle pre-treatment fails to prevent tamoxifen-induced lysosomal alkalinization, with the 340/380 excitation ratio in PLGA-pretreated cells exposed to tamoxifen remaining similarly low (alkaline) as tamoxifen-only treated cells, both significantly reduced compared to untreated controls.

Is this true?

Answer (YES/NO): NO